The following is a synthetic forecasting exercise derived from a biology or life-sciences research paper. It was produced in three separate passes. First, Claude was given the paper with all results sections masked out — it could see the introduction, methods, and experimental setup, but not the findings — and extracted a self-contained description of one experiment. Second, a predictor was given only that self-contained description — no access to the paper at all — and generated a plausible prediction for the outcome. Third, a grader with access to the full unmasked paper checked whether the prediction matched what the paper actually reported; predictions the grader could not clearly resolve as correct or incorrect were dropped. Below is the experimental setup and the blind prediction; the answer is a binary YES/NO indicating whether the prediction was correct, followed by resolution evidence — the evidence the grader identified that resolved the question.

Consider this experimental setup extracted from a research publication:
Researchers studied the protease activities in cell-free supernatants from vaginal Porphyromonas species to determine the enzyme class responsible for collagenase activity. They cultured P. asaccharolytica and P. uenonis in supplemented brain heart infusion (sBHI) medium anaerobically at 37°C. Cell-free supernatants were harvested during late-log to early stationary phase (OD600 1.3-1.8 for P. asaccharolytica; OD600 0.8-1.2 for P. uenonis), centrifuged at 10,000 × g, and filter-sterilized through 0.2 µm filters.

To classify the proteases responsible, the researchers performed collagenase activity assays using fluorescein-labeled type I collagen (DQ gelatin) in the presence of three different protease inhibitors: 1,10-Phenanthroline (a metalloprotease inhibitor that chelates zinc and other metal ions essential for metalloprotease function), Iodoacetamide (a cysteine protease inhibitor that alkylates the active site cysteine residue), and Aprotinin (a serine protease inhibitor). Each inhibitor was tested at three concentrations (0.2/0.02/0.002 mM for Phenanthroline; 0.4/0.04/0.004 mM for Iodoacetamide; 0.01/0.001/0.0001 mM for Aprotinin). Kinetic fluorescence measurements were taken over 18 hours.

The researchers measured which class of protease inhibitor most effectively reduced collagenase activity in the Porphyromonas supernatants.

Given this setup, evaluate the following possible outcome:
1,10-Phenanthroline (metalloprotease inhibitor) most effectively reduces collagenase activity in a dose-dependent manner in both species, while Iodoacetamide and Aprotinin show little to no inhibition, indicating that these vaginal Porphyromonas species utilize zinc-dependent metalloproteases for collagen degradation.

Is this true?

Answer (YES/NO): YES